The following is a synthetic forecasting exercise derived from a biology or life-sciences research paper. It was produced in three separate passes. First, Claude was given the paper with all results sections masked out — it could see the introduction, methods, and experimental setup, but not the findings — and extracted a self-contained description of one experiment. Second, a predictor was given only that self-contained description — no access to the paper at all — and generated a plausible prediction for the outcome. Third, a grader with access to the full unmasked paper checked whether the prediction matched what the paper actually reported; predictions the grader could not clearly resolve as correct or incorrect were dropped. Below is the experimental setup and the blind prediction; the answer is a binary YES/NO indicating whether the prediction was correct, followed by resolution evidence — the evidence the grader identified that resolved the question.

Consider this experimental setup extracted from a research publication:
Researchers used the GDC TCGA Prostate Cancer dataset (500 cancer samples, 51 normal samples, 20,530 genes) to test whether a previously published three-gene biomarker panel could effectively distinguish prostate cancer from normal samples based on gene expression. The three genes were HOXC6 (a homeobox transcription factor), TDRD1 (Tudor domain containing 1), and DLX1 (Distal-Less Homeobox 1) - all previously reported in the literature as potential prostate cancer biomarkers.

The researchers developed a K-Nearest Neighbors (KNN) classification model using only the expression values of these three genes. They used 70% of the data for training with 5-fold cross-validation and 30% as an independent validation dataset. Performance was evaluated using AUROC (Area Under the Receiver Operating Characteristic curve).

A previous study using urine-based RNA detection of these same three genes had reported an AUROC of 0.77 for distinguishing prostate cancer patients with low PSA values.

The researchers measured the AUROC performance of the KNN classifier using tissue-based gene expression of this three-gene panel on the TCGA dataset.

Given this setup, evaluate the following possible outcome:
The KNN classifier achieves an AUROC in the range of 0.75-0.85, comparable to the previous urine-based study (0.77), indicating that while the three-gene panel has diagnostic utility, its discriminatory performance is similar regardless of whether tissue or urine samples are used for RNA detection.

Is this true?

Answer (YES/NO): NO